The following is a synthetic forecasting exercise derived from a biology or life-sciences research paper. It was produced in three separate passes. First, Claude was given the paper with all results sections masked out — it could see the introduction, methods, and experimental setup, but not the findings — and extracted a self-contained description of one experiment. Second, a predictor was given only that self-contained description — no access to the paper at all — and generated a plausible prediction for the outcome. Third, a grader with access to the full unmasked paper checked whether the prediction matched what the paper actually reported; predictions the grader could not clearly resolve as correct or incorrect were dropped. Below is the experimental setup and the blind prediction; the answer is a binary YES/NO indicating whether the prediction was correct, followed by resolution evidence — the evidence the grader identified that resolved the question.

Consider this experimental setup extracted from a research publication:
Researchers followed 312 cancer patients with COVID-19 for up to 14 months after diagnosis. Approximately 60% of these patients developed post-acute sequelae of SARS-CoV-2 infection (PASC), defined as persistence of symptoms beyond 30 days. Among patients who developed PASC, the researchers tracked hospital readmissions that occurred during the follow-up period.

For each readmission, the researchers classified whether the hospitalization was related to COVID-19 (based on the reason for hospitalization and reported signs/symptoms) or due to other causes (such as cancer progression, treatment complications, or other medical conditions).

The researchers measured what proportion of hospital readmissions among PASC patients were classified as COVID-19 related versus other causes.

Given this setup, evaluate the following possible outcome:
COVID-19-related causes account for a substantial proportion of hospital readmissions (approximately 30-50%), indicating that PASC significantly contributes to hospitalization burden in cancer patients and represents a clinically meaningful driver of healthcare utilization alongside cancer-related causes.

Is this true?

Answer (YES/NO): NO